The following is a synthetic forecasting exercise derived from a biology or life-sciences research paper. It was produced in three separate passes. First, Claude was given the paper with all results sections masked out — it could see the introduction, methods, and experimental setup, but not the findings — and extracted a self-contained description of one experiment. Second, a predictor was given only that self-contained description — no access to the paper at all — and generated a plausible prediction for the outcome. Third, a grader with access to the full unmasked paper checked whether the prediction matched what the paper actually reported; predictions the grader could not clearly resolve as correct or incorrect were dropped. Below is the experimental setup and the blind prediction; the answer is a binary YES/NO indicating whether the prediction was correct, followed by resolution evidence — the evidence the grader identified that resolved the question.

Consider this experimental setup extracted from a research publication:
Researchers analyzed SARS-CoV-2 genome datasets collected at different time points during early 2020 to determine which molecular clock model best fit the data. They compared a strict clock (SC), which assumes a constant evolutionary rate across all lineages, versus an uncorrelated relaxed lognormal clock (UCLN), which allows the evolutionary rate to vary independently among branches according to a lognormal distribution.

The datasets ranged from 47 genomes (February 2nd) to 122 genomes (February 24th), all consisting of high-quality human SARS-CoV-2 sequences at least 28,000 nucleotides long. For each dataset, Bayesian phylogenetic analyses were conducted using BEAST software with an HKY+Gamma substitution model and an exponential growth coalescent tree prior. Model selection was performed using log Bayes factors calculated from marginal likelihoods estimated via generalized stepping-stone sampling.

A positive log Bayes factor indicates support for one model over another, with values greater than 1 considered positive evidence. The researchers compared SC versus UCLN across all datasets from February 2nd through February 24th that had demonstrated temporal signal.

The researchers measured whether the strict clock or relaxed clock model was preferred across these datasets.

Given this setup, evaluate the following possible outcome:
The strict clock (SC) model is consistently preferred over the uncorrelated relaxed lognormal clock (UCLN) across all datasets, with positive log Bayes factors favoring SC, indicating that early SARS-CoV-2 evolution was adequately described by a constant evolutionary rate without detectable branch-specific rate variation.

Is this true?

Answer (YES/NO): NO